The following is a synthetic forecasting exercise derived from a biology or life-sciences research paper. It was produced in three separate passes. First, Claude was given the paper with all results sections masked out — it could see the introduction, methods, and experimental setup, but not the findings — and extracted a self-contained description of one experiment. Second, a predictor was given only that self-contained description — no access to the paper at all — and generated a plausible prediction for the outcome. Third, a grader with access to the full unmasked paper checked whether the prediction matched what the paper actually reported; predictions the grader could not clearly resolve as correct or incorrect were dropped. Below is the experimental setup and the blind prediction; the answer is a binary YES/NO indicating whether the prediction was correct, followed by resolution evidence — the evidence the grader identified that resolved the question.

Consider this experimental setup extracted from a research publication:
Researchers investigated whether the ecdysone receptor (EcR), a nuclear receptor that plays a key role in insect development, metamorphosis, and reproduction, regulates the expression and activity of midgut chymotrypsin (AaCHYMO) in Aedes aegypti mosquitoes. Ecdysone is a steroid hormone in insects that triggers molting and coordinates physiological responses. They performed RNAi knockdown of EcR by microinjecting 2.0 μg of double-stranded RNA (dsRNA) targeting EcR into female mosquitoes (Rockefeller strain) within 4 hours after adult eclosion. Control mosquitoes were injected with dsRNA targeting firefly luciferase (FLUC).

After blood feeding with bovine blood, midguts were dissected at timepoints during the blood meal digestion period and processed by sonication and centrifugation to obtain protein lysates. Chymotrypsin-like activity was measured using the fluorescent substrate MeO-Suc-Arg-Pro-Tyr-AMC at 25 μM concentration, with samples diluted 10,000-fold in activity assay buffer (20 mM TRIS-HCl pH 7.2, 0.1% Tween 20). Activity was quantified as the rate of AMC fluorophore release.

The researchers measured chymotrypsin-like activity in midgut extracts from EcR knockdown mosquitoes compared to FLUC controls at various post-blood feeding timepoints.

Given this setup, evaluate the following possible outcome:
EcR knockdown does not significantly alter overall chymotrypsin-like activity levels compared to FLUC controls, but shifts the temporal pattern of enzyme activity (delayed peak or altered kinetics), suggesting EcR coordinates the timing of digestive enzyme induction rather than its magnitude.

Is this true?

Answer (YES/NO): NO